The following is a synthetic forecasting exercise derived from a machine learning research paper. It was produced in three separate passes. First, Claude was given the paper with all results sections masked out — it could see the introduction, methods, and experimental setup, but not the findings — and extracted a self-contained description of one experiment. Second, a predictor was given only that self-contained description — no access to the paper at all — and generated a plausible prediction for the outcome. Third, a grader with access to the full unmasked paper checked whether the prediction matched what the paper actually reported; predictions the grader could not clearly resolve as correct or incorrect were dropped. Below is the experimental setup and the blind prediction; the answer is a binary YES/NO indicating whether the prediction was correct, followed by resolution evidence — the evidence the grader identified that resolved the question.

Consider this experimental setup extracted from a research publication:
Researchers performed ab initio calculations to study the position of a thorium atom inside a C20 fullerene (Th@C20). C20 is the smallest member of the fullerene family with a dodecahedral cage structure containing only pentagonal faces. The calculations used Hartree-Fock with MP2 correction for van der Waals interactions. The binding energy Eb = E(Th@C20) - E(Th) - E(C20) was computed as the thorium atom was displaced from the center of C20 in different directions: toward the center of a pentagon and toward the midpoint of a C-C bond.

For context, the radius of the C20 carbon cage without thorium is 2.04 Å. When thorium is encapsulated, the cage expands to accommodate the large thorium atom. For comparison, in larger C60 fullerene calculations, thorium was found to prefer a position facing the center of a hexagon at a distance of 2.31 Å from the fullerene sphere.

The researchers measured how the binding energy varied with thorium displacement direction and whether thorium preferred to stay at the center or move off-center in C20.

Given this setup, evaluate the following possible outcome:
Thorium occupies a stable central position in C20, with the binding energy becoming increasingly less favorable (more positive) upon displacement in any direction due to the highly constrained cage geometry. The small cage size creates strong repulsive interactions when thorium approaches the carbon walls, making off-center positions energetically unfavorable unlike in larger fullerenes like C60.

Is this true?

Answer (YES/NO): YES